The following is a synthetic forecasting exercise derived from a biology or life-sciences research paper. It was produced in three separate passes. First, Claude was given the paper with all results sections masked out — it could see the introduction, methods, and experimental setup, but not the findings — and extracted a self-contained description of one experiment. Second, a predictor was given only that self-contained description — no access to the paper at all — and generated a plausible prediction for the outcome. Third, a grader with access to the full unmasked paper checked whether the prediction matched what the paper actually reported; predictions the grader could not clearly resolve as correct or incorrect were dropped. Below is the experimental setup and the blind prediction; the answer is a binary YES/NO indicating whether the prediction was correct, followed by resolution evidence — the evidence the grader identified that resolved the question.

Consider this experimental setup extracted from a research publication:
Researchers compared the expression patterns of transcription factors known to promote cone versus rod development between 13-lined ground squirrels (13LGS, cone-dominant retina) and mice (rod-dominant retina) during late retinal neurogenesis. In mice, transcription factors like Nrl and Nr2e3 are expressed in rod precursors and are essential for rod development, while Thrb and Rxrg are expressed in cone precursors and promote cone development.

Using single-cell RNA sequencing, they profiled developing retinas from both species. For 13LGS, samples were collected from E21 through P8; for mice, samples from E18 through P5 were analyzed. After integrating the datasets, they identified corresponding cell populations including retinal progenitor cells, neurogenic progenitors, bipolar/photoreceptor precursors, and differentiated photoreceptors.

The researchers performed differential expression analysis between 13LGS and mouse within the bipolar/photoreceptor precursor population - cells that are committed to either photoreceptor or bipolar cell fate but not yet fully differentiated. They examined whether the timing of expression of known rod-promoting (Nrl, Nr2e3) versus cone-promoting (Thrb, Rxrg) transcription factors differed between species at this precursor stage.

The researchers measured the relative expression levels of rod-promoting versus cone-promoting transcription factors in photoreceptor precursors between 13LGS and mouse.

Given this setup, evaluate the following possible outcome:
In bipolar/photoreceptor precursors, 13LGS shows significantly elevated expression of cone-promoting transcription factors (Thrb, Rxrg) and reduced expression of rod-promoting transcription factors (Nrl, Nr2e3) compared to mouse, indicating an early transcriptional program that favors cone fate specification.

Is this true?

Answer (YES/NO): YES